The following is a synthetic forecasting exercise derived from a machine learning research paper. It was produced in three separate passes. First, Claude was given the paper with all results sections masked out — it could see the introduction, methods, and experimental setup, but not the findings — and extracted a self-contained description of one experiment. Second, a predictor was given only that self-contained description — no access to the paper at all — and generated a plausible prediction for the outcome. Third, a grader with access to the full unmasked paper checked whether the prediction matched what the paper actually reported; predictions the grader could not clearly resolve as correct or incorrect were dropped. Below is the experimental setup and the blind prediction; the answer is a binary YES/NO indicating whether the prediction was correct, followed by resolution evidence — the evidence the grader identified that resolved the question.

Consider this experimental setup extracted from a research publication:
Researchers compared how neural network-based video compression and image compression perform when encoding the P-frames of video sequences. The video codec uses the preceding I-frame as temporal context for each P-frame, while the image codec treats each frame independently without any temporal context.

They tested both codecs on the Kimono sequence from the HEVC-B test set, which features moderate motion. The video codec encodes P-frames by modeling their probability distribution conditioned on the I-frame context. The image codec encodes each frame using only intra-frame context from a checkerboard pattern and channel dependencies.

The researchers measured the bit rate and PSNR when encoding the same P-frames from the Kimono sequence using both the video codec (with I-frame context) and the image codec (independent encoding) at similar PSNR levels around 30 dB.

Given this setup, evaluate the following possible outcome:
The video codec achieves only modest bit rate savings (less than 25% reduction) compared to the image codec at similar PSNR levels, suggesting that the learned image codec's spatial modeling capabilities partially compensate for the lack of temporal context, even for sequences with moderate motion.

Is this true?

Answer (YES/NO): NO